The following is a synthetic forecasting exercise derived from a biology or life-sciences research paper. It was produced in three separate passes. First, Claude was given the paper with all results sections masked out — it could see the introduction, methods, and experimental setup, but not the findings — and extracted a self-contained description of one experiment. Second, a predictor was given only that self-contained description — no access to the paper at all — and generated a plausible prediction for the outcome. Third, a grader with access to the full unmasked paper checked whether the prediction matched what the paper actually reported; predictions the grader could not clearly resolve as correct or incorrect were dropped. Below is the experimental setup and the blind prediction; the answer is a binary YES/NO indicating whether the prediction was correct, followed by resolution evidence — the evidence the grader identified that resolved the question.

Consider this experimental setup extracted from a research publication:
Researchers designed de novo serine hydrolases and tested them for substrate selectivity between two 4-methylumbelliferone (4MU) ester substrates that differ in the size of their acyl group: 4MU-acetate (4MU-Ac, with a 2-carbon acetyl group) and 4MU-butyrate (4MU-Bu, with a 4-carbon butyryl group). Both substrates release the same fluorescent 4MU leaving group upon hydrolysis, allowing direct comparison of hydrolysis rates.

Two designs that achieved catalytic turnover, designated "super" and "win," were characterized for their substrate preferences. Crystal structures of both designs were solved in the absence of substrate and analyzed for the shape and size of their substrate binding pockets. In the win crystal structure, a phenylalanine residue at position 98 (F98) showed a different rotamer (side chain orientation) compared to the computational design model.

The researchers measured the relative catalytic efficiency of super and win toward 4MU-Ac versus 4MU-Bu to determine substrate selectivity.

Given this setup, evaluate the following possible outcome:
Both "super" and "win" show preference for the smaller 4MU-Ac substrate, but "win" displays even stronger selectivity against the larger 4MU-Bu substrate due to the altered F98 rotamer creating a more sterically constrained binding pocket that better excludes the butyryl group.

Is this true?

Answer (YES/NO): NO